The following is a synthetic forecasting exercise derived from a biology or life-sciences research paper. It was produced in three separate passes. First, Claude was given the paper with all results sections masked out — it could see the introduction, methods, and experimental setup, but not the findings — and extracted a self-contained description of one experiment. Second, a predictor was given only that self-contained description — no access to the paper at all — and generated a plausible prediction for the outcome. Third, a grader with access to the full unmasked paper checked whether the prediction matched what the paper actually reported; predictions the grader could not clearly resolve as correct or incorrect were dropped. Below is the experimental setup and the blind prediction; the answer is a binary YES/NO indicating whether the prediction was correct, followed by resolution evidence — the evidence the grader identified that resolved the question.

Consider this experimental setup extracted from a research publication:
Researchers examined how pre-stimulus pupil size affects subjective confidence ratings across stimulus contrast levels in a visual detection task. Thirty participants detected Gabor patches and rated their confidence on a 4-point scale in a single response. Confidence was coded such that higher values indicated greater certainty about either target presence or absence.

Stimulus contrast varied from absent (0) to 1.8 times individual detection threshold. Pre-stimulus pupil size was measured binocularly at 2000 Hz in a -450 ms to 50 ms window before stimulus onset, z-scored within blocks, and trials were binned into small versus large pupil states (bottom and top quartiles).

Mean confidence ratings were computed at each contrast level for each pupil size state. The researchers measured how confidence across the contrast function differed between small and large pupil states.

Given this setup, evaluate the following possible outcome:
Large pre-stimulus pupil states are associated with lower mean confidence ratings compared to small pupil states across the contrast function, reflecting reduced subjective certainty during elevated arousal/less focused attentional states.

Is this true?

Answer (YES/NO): NO